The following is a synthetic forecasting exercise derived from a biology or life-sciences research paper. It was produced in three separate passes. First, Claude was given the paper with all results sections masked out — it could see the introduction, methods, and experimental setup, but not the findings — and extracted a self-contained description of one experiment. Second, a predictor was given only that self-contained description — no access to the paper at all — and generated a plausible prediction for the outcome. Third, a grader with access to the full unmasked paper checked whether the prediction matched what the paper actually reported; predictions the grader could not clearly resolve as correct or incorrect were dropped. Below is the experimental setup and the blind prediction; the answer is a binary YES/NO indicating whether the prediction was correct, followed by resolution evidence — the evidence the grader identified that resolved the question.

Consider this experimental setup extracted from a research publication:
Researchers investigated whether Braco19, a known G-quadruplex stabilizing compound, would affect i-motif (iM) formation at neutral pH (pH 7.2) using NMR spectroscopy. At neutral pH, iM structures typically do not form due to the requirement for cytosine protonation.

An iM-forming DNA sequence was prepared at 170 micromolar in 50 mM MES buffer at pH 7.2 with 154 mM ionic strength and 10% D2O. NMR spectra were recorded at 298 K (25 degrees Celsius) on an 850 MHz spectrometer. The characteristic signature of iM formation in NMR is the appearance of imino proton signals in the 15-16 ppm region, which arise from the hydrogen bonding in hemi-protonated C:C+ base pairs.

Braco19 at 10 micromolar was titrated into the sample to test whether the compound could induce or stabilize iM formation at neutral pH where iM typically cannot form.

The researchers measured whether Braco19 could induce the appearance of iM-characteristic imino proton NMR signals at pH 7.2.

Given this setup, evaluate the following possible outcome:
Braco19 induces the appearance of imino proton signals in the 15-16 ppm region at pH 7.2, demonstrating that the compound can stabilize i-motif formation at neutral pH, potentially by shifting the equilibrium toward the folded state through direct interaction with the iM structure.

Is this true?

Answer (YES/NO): NO